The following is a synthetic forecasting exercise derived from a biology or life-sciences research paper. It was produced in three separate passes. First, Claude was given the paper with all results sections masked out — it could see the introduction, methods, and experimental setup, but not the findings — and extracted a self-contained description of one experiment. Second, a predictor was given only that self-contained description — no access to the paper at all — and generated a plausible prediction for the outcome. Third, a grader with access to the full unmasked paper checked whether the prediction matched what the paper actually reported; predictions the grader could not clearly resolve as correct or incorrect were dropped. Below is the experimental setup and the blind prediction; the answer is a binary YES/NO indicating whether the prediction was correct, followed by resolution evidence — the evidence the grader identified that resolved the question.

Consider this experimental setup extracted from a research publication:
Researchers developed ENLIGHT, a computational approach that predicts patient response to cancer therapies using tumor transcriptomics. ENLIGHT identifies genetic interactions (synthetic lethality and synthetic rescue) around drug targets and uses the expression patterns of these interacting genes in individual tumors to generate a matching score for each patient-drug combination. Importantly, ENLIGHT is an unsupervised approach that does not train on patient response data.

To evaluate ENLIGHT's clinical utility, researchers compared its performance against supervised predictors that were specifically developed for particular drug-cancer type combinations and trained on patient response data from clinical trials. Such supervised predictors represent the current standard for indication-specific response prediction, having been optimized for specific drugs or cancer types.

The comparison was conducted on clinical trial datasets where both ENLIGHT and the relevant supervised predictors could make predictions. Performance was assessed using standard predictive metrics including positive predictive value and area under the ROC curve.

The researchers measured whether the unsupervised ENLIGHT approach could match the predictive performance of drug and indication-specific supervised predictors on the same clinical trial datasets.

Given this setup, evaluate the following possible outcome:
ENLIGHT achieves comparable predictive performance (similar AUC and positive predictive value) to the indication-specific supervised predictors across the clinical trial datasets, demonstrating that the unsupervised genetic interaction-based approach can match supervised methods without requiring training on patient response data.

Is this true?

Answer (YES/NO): YES